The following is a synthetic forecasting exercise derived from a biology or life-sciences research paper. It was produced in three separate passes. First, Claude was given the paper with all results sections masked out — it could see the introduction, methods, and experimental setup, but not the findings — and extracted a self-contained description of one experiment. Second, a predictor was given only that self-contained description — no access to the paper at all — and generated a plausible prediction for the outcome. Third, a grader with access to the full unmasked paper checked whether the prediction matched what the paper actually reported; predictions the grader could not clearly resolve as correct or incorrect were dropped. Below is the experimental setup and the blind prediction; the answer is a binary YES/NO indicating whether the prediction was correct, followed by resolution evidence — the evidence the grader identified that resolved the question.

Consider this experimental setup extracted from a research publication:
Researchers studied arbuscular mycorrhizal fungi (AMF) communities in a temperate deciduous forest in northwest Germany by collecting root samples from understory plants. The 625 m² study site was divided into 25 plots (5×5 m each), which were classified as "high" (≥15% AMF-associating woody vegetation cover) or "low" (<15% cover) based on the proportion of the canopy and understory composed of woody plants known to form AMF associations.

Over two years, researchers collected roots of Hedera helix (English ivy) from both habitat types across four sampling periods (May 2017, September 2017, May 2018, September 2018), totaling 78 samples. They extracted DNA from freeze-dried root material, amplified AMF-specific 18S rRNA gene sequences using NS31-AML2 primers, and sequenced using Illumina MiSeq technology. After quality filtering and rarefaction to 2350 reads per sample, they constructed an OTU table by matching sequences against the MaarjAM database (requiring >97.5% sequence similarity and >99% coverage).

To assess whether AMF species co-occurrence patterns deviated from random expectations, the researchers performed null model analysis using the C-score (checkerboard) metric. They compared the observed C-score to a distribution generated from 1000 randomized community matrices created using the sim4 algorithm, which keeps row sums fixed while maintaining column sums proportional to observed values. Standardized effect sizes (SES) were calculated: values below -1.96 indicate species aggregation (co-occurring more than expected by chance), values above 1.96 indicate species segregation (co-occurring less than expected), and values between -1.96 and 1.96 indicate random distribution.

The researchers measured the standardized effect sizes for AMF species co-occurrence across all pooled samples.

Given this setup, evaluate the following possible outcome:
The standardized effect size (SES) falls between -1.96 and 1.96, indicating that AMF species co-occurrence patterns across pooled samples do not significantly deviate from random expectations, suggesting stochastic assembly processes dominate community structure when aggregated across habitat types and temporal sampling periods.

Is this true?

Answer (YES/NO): NO